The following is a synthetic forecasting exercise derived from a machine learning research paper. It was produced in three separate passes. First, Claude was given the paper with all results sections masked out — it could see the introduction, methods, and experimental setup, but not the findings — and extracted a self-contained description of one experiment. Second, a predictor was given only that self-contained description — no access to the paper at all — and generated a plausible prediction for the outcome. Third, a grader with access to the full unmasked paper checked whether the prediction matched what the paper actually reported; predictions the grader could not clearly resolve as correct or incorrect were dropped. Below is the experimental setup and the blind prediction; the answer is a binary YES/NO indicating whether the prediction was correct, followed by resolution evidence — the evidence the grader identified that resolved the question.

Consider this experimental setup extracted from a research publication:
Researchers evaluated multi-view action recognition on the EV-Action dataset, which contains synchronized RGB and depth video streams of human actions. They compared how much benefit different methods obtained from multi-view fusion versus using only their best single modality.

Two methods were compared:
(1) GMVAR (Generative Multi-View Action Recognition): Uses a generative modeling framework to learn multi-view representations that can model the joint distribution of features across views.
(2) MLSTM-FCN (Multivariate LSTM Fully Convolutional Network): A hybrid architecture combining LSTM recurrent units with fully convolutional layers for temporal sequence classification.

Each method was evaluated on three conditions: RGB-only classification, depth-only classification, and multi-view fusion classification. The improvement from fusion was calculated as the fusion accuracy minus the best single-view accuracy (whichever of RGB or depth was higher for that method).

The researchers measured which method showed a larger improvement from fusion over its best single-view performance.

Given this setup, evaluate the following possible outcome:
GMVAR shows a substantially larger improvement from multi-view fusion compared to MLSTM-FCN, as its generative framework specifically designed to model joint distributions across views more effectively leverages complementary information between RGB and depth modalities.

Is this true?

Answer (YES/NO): YES